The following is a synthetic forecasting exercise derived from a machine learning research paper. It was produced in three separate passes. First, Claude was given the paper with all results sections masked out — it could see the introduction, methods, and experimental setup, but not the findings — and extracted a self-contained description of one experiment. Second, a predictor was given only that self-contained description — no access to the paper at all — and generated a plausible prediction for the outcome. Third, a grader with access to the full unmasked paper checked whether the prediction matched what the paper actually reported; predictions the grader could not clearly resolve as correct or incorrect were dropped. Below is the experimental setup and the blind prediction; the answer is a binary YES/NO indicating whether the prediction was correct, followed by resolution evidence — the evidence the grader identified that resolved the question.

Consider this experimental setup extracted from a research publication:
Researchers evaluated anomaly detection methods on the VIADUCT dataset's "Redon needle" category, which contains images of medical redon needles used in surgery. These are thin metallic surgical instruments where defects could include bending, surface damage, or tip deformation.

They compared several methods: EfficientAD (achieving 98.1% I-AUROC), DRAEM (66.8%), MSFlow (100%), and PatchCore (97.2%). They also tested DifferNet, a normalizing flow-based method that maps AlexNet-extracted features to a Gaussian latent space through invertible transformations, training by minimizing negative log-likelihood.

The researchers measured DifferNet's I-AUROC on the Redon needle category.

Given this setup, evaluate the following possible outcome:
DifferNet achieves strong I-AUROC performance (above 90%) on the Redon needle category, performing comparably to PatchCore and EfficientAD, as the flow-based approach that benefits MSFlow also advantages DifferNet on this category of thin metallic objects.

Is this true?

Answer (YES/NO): NO